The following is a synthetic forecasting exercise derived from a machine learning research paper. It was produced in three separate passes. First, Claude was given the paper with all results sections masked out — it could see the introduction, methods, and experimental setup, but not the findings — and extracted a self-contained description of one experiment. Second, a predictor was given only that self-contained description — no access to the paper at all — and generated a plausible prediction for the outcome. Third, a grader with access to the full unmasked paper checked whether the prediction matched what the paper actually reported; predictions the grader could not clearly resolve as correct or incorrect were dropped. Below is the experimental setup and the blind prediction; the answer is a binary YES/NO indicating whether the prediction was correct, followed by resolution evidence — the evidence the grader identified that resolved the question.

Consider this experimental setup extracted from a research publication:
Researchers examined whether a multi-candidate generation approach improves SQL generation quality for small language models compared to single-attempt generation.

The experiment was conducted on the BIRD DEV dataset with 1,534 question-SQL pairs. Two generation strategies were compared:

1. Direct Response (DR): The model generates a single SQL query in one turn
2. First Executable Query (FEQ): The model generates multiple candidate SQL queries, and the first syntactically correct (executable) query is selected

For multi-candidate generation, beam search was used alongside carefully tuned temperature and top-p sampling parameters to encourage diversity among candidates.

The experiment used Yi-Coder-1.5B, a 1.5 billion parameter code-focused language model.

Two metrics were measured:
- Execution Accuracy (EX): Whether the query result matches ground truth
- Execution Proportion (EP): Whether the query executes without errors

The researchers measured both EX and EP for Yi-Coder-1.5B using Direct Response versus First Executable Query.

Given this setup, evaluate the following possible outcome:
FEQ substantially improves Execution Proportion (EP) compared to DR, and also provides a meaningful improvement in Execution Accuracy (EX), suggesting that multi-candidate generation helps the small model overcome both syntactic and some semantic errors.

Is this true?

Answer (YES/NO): YES